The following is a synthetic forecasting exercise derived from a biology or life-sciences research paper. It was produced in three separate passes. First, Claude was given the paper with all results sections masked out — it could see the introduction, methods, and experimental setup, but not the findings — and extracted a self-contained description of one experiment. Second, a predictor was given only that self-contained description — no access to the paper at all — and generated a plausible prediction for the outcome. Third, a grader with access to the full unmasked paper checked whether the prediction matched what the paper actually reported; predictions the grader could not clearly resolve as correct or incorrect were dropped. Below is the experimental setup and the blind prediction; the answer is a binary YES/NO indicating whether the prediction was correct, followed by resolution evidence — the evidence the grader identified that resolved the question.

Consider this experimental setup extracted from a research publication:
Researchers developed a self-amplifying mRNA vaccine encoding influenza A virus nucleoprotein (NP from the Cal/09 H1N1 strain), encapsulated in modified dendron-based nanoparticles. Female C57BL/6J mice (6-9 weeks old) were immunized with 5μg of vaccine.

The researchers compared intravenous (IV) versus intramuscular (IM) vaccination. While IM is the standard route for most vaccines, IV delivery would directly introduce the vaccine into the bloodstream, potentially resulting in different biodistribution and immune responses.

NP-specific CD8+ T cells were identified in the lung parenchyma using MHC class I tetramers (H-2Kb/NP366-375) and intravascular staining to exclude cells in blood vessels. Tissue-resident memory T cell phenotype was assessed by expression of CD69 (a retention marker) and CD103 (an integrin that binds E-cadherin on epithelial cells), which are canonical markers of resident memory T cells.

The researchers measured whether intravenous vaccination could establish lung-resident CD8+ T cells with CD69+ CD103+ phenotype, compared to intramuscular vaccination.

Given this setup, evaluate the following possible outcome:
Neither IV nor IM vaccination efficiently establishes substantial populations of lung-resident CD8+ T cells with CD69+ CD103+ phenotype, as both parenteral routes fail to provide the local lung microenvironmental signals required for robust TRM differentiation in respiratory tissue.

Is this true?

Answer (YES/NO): YES